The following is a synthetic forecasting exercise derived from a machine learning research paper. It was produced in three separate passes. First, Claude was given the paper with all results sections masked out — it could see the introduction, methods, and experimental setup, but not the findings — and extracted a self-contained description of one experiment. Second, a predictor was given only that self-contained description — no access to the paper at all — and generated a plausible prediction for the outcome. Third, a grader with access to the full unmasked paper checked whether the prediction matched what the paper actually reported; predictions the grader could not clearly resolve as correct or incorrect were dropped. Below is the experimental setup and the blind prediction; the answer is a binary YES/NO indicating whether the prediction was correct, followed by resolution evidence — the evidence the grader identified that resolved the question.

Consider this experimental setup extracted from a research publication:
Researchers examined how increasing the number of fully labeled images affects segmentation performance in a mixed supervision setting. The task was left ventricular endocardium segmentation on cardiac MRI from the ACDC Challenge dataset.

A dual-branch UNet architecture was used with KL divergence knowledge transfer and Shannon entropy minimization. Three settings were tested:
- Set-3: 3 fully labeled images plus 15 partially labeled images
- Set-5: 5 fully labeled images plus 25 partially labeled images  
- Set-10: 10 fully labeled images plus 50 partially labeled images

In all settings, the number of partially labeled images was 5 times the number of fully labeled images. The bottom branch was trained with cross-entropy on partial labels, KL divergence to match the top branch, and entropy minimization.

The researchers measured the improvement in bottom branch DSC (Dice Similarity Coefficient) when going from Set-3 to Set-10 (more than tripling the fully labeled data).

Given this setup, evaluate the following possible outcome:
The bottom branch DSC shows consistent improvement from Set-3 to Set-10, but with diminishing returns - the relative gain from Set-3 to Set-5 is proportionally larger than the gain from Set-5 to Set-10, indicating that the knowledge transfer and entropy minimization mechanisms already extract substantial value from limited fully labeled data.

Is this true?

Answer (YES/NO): NO